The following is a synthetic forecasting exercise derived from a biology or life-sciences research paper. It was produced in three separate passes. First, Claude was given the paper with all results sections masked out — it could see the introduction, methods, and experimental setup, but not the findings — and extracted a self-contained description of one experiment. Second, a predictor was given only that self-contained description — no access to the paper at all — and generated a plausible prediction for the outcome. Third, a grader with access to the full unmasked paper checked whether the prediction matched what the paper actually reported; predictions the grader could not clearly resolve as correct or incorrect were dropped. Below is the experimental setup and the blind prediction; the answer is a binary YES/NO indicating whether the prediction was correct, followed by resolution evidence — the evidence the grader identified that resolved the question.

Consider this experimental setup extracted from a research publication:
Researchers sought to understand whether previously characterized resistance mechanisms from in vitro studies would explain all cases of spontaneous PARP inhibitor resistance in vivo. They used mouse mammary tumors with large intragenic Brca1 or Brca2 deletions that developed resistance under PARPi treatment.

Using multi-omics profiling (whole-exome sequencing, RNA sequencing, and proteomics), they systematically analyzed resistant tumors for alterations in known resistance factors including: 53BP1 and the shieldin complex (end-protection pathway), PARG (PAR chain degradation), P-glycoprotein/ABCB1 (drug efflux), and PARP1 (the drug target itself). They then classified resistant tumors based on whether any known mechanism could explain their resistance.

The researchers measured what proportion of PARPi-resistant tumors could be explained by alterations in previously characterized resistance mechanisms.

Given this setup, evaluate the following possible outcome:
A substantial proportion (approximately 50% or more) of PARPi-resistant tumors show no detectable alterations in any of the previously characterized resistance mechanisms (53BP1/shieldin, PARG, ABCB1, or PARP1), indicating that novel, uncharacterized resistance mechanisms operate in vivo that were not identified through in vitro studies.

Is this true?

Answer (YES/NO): NO